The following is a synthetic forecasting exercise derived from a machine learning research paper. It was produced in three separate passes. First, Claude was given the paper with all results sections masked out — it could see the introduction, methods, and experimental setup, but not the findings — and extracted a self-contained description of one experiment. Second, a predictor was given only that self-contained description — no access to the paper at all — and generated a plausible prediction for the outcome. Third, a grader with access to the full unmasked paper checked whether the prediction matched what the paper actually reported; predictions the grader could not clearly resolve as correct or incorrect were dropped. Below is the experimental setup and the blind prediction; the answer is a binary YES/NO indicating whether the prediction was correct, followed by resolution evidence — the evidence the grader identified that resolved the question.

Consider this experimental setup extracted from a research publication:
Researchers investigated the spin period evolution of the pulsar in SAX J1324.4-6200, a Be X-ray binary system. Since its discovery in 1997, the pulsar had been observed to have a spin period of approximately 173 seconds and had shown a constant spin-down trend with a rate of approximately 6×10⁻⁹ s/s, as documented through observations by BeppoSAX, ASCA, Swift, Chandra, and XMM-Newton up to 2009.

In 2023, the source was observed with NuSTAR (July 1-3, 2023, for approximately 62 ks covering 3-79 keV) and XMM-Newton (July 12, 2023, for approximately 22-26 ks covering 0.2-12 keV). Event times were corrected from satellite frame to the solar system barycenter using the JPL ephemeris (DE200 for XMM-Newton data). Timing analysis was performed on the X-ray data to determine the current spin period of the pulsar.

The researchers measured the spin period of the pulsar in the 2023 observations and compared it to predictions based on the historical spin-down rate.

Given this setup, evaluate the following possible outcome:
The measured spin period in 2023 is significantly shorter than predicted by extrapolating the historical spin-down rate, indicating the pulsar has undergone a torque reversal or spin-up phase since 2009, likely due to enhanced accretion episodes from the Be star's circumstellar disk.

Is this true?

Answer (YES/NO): NO